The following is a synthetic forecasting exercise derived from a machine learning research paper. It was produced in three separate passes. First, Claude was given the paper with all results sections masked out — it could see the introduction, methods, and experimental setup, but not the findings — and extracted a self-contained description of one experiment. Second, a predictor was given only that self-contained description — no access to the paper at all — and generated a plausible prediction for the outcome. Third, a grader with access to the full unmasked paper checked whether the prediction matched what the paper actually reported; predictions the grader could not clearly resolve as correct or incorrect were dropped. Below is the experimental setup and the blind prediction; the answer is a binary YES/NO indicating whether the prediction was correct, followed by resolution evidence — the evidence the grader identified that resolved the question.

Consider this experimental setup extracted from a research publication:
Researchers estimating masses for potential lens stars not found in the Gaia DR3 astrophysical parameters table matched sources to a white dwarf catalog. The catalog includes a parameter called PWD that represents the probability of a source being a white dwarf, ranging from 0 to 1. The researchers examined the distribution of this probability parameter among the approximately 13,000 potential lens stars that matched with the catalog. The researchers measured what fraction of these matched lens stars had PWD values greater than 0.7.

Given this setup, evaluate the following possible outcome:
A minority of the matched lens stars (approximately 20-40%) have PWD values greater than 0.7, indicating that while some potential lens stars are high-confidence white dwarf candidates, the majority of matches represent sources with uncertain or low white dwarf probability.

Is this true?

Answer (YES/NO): NO